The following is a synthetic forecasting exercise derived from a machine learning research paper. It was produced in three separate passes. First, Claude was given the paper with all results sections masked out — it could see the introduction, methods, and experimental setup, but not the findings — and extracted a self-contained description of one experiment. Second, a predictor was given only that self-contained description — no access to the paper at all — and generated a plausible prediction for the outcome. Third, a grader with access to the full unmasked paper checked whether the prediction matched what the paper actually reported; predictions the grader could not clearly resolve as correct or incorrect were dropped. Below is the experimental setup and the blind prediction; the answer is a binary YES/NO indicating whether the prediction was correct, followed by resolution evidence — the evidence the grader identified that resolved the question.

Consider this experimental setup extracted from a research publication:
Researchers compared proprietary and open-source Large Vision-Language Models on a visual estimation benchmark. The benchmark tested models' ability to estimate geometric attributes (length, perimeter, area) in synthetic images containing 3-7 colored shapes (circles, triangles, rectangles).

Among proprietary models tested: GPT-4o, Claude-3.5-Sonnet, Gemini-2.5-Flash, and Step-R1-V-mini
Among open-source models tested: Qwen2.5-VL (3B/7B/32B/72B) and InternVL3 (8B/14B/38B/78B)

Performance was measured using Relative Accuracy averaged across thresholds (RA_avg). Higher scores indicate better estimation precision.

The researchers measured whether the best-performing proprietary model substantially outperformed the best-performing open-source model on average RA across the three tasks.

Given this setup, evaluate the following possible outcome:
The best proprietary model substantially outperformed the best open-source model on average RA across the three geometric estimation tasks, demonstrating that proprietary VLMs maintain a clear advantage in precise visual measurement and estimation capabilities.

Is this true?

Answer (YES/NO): YES